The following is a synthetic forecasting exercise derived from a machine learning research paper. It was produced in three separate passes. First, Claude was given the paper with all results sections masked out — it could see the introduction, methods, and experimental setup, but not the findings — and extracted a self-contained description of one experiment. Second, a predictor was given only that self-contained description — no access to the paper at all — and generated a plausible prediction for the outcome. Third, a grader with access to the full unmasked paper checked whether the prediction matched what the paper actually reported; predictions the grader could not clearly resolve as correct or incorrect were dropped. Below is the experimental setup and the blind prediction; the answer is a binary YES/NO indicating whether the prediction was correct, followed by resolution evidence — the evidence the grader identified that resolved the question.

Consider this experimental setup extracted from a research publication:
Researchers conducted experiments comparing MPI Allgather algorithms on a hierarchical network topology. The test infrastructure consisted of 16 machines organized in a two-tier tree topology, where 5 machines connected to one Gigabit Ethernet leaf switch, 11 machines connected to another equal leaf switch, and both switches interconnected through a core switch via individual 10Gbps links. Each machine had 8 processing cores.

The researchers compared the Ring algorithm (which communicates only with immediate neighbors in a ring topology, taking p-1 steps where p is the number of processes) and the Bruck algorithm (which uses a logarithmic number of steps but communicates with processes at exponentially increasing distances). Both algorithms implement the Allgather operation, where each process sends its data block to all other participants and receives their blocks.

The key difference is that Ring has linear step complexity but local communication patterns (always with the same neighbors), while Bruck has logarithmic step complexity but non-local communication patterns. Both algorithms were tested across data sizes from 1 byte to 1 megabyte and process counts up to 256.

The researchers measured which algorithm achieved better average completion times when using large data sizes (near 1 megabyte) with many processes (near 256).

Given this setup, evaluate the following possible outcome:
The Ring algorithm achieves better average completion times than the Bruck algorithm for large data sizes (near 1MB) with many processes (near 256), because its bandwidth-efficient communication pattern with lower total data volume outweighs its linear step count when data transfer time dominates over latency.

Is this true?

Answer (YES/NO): YES